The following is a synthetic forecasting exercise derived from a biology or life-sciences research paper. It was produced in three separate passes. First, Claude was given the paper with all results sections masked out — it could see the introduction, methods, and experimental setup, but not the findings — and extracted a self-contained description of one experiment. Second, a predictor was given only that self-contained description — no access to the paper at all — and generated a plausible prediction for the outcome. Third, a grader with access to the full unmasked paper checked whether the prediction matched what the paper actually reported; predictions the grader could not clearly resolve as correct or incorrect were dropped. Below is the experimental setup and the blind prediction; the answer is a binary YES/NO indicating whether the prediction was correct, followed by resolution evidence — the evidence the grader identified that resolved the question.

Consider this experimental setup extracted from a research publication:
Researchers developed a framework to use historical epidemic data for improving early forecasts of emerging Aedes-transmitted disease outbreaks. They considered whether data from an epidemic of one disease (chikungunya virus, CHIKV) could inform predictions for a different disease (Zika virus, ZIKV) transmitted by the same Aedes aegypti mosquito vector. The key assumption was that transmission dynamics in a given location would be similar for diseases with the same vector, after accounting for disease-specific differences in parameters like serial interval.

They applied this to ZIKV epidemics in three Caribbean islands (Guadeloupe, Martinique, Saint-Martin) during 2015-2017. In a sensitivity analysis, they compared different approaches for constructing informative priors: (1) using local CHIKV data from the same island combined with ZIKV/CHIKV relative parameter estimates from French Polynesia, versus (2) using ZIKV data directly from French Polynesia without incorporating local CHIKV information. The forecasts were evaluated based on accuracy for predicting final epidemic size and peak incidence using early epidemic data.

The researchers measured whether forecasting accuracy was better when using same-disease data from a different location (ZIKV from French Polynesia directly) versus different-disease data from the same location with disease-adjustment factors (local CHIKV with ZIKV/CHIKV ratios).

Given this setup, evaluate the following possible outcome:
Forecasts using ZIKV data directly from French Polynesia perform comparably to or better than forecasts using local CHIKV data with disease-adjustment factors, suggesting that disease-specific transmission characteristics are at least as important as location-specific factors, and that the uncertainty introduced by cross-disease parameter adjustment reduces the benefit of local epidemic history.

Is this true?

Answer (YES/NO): NO